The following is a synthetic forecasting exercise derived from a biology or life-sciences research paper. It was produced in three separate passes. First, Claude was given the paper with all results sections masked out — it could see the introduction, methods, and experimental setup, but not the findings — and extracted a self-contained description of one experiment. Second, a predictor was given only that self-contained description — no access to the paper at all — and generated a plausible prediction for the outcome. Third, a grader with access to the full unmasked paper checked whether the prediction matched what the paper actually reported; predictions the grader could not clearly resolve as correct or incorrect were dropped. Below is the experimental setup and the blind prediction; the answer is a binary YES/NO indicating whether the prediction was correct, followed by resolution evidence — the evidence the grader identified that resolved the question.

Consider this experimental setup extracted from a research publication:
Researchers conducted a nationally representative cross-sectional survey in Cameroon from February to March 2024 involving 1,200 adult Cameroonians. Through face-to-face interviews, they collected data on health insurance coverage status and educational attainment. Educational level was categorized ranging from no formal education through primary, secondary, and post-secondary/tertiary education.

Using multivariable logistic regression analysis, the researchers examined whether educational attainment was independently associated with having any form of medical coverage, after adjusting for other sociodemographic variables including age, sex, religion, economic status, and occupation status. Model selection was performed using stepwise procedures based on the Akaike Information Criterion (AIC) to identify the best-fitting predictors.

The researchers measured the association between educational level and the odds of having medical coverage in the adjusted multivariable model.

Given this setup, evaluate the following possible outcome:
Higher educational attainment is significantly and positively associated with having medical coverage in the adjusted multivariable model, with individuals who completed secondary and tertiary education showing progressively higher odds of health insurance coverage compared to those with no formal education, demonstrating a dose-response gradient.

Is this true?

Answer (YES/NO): NO